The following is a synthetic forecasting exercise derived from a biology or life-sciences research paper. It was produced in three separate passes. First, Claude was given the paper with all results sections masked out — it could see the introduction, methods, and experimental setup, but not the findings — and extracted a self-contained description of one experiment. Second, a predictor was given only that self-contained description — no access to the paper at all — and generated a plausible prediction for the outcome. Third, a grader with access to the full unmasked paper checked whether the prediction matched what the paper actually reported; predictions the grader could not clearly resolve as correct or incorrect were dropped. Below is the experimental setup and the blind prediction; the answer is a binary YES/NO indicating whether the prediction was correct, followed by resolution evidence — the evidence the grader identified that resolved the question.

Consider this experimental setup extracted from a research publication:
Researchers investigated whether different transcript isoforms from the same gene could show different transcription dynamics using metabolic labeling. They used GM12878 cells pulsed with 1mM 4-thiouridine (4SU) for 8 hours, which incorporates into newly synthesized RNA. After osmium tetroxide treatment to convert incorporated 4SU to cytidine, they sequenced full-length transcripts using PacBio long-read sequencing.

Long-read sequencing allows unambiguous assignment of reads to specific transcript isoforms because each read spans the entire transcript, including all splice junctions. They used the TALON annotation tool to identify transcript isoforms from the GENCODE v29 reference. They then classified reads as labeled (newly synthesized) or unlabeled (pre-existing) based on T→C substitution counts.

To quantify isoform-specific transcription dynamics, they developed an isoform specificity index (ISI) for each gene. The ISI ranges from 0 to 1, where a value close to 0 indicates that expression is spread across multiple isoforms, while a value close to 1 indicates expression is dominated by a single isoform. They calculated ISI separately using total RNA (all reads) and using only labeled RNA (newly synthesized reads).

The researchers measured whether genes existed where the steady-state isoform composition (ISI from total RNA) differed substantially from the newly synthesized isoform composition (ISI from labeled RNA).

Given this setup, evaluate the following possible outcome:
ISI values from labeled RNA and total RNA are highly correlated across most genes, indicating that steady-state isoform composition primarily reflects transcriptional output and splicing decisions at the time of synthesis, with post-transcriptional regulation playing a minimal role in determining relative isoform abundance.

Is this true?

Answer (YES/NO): NO